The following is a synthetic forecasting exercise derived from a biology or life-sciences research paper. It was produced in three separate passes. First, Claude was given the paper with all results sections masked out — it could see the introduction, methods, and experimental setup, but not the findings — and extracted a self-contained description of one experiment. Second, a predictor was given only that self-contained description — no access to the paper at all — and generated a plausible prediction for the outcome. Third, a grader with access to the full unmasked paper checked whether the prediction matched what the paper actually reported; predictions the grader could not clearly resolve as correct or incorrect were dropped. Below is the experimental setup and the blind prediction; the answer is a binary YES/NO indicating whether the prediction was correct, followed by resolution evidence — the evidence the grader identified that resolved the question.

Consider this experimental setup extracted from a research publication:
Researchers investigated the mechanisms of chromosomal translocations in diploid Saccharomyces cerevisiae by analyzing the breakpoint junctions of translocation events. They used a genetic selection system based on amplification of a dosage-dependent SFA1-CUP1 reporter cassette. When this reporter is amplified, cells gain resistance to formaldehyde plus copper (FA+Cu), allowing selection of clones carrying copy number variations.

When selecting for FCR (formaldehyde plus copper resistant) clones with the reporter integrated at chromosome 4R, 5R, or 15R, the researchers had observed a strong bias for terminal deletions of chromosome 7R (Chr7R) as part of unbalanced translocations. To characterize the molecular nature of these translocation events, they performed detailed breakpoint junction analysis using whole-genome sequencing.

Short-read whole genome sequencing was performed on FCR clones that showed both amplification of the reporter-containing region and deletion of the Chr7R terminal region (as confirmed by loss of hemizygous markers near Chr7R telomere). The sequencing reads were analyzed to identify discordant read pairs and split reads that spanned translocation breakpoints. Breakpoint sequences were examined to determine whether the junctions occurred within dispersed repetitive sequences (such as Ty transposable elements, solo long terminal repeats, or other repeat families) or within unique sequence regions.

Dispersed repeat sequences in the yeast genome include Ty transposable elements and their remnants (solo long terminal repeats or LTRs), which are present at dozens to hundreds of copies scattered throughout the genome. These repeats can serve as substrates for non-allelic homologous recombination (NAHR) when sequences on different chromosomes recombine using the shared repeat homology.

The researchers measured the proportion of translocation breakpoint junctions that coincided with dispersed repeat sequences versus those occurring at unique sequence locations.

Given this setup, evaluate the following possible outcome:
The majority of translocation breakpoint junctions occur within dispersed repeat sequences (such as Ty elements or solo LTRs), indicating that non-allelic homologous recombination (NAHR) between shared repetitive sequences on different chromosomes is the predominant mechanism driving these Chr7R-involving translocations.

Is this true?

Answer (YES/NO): YES